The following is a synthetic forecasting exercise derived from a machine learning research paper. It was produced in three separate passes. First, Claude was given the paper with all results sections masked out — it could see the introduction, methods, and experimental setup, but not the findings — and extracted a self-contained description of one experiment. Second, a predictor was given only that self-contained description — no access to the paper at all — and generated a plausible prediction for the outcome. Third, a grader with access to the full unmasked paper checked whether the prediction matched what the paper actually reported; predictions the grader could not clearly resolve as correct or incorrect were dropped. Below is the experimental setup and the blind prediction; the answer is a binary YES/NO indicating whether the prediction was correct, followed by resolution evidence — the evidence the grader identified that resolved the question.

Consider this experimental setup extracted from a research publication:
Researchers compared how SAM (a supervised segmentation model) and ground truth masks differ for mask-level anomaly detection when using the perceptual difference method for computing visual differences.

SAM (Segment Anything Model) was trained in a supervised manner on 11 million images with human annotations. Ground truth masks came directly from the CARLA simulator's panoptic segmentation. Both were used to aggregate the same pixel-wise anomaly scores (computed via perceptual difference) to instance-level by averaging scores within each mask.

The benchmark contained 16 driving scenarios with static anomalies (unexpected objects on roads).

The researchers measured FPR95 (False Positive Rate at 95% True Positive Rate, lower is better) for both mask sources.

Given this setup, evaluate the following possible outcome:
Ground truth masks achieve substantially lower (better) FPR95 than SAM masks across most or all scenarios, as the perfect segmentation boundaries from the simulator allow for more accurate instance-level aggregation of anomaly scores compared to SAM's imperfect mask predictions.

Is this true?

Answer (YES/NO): YES